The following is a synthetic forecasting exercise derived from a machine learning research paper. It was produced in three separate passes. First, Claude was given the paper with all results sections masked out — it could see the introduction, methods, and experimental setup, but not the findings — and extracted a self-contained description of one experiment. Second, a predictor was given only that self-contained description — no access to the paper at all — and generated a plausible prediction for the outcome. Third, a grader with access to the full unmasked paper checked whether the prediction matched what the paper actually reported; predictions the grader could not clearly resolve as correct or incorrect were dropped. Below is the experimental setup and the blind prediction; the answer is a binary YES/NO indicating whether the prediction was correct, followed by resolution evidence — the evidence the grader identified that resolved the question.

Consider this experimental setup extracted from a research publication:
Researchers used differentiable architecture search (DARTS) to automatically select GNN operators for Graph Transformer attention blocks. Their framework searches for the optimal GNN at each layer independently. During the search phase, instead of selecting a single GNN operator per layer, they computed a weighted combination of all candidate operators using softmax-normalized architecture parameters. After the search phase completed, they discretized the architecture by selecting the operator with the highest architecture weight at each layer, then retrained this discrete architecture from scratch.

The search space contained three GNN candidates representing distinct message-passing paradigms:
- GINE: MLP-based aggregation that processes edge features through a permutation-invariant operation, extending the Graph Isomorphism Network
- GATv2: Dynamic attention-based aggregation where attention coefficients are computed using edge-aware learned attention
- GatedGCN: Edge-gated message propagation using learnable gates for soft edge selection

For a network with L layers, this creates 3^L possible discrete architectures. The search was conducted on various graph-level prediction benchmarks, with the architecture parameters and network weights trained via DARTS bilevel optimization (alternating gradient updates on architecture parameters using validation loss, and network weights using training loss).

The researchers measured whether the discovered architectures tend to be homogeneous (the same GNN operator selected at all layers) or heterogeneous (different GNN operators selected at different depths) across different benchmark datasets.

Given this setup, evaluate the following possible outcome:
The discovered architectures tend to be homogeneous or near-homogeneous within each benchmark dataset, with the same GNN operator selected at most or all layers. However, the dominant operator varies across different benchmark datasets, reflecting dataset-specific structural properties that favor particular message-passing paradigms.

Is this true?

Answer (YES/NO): NO